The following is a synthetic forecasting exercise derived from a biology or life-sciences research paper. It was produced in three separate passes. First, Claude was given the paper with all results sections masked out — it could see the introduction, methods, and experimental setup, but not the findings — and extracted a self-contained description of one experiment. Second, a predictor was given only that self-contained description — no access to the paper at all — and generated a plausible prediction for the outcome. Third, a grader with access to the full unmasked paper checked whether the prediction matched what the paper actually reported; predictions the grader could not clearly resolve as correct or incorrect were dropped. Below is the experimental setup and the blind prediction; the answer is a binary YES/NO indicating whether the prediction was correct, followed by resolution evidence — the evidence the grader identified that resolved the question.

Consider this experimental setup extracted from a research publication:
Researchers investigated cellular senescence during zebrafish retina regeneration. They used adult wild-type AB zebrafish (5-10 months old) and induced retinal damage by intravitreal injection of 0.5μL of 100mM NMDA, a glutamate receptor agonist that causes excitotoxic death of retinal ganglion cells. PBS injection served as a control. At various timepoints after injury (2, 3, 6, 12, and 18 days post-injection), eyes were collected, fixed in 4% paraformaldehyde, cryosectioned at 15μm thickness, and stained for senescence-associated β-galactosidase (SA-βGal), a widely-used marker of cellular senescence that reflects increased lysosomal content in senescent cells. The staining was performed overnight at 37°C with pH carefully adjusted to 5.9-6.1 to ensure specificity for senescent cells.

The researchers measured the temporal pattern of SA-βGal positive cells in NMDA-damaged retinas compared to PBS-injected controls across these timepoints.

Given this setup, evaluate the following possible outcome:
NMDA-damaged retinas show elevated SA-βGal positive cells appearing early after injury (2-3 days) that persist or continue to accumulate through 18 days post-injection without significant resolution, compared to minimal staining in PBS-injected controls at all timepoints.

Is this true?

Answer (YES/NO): NO